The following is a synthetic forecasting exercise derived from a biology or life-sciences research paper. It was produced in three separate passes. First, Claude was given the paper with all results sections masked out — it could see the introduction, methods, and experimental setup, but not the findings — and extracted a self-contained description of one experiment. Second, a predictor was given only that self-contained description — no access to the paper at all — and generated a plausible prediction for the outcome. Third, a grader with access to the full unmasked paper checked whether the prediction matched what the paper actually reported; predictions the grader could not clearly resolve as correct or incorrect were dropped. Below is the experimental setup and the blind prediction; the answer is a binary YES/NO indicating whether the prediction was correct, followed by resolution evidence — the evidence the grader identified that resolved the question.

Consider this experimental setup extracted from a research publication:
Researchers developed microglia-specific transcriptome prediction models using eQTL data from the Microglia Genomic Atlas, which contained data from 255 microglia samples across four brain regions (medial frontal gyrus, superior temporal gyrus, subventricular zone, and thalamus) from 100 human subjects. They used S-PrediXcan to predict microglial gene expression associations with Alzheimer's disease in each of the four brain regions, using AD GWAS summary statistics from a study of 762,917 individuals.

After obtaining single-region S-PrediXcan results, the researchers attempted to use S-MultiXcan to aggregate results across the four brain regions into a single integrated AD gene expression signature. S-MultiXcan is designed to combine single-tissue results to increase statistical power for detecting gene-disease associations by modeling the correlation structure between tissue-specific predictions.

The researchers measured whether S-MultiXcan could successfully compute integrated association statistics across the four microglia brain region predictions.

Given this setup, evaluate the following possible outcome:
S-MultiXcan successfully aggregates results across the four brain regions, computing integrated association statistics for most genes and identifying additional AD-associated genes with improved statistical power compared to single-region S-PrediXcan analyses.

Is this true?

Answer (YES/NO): NO